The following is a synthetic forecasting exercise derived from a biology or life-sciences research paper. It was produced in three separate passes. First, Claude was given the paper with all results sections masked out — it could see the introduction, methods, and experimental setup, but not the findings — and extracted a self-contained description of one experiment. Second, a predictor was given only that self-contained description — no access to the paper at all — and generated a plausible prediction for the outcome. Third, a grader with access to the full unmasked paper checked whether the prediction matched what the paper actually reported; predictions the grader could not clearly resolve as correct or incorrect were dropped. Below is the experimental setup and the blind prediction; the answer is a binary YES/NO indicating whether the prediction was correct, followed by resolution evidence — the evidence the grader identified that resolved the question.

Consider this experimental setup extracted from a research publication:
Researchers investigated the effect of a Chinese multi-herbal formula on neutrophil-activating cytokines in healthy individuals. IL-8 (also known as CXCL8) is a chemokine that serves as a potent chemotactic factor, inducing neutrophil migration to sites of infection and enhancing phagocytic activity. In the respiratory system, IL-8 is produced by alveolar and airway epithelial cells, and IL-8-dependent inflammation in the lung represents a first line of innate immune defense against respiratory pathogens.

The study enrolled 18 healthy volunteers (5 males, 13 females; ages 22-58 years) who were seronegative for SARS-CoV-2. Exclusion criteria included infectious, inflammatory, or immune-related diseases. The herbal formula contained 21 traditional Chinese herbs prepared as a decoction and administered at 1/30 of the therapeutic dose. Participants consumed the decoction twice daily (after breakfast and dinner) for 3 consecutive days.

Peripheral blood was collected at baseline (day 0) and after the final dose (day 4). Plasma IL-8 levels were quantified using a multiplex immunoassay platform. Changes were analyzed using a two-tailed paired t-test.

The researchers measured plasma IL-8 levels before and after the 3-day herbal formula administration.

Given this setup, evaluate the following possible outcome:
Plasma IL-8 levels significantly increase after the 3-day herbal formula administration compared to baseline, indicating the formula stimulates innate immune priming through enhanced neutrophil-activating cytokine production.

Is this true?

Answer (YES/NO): YES